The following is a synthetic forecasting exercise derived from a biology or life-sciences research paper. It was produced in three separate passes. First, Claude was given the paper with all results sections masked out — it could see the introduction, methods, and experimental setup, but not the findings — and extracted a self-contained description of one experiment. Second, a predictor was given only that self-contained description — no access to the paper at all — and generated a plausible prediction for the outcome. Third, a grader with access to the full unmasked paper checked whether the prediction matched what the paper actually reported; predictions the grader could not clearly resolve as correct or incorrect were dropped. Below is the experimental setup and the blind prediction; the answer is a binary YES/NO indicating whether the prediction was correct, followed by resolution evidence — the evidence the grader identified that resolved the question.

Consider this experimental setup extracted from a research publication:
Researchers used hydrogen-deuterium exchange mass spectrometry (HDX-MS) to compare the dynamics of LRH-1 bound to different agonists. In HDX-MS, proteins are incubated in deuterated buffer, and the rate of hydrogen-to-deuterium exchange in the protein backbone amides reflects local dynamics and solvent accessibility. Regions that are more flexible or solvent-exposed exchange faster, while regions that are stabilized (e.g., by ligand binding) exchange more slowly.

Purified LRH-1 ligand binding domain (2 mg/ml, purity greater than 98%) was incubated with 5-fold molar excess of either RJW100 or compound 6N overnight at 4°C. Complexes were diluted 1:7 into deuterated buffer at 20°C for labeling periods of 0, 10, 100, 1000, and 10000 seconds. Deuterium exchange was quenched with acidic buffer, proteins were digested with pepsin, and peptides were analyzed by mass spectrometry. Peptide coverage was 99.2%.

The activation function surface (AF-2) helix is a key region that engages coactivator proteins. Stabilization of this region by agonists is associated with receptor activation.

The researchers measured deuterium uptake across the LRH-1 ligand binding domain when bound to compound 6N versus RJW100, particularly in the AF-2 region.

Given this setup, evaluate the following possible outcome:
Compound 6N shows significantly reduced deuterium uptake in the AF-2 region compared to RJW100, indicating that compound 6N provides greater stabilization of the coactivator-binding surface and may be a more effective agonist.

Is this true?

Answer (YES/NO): YES